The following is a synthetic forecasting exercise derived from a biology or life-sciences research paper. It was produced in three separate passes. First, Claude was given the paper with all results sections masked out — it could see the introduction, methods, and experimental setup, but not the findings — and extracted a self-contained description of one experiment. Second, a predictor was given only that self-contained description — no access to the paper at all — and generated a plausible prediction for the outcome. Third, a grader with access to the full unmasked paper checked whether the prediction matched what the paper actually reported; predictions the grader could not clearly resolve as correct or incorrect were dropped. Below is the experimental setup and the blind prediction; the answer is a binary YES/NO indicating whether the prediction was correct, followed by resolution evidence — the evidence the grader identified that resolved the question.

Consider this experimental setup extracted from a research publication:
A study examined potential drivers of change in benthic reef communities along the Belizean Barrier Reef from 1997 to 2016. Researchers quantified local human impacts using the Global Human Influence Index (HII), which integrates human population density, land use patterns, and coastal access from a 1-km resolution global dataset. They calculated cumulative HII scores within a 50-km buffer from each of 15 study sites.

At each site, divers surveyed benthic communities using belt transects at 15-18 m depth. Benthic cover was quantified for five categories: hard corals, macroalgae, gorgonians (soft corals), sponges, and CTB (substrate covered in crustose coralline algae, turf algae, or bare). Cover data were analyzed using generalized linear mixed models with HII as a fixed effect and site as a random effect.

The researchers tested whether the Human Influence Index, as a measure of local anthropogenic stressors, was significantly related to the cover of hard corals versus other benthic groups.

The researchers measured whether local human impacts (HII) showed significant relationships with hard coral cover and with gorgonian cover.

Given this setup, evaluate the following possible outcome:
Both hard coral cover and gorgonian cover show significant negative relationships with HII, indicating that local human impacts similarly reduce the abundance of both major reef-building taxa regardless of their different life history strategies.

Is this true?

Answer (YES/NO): NO